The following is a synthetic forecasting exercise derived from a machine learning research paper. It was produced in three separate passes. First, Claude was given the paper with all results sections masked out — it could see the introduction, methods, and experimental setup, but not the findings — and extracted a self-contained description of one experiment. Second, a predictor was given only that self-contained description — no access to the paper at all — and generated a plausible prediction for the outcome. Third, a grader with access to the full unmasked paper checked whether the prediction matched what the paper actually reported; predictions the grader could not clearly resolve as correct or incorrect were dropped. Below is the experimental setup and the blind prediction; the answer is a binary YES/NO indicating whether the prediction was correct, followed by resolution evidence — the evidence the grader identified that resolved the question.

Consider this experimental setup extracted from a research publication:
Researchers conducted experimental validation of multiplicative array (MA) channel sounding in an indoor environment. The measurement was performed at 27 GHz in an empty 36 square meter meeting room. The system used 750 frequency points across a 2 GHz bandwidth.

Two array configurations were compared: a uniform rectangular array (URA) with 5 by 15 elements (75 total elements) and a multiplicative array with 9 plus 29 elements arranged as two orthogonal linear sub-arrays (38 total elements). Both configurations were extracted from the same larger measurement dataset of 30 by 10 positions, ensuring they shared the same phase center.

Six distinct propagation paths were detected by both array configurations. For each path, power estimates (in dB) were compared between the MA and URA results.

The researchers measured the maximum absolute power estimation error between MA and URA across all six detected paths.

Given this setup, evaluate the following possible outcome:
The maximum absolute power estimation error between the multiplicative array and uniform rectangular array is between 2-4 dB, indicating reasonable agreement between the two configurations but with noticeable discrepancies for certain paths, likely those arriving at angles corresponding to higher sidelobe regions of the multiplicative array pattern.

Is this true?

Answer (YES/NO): YES